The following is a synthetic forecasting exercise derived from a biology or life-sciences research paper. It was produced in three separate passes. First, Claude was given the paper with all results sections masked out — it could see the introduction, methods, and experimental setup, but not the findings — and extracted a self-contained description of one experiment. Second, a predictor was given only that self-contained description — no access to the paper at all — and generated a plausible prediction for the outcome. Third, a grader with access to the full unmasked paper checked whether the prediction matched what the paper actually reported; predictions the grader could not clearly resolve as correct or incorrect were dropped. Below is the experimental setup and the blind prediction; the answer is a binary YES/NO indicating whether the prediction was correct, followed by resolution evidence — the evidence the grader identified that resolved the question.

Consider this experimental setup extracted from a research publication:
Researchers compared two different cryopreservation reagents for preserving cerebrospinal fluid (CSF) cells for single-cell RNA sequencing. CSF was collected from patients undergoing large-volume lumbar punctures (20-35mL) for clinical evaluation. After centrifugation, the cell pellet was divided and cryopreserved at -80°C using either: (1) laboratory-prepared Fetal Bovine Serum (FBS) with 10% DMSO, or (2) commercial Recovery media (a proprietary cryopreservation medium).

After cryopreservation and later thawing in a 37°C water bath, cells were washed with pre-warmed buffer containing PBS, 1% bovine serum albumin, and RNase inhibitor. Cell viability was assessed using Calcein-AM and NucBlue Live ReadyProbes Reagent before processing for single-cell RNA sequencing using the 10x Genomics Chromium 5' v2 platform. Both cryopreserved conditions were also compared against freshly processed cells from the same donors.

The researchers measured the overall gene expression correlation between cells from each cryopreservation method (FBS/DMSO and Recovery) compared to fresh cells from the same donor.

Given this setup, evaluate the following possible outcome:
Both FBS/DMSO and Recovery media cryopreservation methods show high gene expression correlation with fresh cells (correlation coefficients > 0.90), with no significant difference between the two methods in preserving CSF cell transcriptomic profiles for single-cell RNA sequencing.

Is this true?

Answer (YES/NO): YES